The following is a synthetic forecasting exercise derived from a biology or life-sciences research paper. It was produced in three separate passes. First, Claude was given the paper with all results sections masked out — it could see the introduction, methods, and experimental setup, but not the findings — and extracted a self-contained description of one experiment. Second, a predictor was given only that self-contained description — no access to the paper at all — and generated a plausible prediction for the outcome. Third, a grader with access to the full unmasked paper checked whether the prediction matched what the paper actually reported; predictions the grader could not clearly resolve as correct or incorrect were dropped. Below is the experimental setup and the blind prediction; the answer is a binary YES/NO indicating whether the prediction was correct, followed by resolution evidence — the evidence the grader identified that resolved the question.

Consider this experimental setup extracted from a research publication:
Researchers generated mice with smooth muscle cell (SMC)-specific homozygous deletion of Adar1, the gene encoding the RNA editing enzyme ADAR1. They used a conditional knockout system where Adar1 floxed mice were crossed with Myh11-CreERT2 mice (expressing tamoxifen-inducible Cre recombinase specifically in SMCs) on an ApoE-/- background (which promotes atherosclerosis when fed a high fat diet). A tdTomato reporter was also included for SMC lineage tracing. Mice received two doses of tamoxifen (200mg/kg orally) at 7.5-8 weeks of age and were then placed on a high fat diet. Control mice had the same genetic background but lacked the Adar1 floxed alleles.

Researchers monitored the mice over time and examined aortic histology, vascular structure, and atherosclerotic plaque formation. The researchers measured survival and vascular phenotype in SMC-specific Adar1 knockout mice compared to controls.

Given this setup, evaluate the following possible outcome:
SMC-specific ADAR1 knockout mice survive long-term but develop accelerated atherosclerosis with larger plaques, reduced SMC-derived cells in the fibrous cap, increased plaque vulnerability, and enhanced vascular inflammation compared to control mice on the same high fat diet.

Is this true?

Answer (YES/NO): NO